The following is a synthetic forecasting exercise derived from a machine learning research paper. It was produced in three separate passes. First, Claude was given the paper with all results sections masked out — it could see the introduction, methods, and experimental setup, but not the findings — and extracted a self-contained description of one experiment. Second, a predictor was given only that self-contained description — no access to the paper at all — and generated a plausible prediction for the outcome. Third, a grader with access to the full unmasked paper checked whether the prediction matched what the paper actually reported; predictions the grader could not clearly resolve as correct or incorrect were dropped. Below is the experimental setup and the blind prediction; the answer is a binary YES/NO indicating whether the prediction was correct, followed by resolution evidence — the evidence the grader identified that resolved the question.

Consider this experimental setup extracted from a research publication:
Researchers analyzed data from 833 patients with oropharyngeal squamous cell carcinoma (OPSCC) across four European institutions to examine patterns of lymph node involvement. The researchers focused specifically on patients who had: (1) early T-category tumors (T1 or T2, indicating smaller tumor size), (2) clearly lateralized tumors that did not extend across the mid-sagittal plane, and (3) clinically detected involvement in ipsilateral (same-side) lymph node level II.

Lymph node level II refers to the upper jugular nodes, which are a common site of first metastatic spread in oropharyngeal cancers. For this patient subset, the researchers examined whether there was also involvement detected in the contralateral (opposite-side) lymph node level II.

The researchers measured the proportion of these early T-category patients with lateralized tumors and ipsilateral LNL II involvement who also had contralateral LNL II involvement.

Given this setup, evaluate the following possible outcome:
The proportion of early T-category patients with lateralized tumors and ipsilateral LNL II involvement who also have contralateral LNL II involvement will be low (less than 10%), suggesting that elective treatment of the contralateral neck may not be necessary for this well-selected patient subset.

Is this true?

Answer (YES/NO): YES